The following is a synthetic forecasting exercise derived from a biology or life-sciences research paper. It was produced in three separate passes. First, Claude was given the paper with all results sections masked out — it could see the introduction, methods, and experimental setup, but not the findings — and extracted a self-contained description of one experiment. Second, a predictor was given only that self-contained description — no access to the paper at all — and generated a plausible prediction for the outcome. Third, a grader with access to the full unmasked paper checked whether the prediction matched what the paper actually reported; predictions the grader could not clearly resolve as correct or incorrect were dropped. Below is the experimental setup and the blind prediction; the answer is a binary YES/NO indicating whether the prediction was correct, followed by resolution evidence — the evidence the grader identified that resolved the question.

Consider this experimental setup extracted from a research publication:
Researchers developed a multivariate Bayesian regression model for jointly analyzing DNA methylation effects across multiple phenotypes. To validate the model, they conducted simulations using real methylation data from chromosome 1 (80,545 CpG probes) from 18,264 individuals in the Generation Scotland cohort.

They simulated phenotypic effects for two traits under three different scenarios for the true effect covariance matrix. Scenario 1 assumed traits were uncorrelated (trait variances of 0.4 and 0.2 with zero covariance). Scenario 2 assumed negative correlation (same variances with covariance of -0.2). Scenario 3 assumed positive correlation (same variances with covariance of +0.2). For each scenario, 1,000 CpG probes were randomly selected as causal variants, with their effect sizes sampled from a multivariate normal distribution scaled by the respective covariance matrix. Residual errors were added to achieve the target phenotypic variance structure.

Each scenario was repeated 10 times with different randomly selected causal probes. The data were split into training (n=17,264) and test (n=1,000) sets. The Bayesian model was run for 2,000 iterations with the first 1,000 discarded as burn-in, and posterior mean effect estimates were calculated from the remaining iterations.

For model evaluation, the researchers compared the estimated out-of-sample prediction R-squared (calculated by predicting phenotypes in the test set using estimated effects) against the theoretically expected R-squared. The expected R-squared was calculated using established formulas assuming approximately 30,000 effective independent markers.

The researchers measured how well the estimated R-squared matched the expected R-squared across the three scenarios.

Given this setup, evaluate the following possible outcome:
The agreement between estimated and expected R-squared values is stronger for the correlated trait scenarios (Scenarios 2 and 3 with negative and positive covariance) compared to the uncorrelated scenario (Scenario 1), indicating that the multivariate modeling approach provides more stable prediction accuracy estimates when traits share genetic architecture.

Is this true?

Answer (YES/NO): NO